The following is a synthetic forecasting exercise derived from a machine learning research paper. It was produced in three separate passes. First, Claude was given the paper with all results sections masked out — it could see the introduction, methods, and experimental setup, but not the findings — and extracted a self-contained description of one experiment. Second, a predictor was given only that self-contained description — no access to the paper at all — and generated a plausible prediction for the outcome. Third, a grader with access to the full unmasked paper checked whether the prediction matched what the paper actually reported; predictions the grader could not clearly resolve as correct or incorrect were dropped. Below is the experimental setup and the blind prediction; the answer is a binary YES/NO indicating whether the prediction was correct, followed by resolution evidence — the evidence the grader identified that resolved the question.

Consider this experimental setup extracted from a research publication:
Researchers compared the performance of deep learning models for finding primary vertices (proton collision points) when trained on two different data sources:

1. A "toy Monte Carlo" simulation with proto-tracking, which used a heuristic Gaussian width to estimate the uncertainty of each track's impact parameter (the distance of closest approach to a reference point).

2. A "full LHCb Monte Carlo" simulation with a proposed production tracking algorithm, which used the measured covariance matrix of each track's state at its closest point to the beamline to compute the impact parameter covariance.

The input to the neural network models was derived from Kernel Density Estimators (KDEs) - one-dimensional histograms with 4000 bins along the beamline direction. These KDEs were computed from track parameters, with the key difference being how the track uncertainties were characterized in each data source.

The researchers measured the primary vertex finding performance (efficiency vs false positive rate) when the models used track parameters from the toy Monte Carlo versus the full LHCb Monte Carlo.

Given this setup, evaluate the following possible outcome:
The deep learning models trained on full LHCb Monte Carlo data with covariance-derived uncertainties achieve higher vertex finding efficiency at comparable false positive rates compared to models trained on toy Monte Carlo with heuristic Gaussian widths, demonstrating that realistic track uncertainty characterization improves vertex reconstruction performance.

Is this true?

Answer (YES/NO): NO